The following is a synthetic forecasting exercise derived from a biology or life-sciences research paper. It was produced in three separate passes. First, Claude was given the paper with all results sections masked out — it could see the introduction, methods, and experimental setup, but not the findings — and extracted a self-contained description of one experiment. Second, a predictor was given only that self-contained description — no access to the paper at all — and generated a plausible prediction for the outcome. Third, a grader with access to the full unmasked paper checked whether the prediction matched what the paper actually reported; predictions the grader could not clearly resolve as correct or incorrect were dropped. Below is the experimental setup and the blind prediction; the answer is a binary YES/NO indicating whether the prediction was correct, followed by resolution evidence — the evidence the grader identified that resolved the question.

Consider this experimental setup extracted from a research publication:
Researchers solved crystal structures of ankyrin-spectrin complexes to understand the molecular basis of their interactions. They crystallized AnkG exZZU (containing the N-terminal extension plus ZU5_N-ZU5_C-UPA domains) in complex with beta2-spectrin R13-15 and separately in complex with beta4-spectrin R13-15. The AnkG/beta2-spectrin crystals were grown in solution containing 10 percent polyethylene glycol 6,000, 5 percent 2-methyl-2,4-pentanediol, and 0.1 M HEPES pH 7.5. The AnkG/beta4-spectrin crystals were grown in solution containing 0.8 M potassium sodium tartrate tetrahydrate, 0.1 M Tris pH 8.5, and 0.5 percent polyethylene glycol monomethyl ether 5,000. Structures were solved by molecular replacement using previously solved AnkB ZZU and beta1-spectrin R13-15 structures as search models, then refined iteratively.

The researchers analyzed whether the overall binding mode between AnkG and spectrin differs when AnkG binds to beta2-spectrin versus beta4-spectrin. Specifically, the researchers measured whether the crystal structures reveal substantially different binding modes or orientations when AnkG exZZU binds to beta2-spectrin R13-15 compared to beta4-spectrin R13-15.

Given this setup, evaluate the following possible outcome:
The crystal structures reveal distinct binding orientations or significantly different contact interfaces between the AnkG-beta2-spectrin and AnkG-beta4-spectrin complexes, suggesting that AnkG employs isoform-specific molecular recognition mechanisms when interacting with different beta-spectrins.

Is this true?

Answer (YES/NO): NO